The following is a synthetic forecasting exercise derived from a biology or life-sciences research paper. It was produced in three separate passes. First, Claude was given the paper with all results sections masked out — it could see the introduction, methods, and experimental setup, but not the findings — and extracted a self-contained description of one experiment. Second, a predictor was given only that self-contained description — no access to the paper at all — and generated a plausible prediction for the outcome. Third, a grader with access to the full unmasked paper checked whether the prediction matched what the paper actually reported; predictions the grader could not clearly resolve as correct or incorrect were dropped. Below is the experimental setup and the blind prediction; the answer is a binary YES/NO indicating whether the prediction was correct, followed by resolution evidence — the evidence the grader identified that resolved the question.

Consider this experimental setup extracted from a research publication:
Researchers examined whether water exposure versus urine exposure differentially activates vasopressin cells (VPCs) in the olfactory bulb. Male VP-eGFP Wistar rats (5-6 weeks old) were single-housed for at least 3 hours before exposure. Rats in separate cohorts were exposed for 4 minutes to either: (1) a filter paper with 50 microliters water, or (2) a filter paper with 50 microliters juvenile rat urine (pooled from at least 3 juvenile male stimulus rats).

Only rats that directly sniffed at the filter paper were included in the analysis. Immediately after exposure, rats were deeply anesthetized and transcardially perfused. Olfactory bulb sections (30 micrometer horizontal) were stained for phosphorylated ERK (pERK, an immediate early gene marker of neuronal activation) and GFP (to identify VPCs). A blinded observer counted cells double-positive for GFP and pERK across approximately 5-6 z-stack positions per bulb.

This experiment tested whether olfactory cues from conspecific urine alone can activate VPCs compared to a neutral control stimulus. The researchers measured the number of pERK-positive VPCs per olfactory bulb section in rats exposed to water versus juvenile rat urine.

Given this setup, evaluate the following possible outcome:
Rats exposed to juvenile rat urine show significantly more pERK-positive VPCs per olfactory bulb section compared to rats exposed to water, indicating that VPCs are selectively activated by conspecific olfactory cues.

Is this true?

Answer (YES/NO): NO